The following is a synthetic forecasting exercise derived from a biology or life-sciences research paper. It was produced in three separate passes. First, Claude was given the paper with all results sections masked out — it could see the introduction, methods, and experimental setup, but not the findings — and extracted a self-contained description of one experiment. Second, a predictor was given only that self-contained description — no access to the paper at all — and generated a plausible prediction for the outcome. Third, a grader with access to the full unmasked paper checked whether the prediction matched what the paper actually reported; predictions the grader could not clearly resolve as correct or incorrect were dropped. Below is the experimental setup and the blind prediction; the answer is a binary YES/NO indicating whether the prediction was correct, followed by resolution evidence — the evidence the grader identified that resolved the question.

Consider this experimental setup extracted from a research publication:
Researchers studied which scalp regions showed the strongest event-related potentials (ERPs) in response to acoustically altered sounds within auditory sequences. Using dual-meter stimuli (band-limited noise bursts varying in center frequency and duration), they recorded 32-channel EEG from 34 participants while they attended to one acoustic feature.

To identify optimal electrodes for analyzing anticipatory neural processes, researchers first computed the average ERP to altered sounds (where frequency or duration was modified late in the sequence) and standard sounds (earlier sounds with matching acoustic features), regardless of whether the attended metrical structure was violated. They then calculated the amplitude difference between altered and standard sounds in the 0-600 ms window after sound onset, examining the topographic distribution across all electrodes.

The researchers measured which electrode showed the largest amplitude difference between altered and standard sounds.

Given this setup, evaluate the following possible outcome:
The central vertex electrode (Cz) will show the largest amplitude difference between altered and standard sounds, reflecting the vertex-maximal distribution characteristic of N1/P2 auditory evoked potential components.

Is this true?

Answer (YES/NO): NO